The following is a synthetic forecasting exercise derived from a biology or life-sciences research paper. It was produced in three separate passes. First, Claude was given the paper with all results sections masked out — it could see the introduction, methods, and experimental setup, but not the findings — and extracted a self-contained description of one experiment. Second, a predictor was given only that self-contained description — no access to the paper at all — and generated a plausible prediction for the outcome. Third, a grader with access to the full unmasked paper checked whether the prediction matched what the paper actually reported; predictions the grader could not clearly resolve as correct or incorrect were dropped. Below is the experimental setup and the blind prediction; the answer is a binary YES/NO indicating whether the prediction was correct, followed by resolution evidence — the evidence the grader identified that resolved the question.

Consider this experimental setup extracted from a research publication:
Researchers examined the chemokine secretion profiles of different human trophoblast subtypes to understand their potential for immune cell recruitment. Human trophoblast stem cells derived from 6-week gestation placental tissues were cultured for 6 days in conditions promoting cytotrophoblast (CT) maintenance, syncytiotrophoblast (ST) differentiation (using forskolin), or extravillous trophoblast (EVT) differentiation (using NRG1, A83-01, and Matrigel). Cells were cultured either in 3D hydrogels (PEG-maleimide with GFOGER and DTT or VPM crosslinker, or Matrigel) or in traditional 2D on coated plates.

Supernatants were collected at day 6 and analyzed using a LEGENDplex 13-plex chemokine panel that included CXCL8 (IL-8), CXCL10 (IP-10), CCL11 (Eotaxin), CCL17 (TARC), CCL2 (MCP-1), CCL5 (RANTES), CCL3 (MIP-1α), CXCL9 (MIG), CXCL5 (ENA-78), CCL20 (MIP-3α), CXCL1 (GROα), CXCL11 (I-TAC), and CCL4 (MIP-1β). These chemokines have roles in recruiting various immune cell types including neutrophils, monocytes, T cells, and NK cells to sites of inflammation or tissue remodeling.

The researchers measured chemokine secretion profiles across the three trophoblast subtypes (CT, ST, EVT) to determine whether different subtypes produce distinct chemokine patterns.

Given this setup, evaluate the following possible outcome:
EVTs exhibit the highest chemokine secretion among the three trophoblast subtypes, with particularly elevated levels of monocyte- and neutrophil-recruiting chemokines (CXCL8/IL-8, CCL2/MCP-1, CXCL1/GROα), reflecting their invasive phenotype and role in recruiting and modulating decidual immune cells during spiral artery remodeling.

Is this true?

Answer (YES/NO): NO